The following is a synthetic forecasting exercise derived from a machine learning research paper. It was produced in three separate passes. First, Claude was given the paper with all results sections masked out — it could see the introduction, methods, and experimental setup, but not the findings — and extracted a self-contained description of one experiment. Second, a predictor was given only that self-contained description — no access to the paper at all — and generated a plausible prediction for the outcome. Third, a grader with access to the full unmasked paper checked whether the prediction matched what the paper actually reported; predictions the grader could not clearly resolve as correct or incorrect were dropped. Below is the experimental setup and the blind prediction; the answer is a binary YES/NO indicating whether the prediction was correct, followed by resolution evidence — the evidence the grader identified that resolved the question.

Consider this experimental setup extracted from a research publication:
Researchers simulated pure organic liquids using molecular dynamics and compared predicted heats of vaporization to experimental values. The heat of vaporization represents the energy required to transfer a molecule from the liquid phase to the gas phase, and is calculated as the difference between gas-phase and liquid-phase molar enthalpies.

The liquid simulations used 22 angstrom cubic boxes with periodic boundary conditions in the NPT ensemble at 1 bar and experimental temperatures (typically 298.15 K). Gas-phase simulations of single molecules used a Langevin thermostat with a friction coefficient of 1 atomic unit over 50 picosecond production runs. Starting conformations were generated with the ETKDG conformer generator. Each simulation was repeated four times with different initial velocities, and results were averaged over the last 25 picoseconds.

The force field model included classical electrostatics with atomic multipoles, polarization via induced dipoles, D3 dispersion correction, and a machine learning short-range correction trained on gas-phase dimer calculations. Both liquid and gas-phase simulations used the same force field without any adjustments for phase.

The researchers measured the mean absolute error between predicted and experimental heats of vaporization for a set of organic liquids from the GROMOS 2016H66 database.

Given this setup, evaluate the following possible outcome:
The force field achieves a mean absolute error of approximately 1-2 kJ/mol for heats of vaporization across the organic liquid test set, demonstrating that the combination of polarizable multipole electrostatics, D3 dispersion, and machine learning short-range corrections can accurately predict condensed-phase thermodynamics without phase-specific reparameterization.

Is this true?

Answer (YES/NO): NO